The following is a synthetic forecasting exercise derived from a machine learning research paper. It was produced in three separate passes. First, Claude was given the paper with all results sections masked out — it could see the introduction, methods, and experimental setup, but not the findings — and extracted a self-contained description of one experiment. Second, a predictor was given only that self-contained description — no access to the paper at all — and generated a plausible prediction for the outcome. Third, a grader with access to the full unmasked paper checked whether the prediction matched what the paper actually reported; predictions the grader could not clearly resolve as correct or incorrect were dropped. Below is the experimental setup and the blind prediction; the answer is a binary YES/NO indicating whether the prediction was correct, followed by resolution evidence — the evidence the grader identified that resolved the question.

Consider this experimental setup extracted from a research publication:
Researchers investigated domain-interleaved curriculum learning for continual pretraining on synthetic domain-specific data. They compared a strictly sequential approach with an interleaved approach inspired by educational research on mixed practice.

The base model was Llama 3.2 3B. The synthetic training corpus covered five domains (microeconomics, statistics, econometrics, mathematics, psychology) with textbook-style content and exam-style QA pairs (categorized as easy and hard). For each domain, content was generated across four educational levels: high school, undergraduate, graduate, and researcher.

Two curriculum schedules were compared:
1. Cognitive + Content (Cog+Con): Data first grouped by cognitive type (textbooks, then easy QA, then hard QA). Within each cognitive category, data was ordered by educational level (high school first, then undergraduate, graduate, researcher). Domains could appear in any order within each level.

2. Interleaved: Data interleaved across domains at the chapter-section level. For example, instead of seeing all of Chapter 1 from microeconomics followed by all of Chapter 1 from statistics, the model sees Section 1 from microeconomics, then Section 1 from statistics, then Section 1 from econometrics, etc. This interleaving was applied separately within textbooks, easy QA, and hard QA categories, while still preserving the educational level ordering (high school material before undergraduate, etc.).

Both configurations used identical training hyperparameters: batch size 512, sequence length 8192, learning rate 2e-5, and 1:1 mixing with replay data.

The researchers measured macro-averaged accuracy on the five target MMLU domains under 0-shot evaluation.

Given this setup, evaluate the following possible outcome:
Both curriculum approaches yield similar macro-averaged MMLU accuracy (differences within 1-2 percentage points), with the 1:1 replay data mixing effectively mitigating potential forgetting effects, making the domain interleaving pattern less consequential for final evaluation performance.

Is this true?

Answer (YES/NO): NO